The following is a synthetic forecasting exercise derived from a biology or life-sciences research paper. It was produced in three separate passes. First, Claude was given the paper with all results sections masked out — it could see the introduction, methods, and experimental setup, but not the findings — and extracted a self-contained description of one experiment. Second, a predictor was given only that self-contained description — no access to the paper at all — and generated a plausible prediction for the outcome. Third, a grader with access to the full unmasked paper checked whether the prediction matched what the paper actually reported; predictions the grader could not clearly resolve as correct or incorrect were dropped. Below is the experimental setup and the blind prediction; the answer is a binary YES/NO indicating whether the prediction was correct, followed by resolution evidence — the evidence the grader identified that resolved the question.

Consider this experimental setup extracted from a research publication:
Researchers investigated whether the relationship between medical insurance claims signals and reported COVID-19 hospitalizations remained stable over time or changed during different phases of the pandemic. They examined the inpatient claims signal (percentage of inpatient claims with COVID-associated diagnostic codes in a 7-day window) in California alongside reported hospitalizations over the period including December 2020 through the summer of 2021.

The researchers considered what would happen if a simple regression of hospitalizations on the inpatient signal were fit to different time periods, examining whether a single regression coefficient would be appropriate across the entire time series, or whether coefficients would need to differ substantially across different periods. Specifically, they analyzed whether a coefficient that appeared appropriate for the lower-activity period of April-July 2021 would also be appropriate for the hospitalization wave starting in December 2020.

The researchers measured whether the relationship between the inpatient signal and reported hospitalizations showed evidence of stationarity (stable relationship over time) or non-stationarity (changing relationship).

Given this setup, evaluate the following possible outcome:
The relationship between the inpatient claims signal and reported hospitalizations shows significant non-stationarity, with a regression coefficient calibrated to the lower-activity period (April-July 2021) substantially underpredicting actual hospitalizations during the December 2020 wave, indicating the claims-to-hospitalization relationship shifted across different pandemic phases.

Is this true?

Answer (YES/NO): YES